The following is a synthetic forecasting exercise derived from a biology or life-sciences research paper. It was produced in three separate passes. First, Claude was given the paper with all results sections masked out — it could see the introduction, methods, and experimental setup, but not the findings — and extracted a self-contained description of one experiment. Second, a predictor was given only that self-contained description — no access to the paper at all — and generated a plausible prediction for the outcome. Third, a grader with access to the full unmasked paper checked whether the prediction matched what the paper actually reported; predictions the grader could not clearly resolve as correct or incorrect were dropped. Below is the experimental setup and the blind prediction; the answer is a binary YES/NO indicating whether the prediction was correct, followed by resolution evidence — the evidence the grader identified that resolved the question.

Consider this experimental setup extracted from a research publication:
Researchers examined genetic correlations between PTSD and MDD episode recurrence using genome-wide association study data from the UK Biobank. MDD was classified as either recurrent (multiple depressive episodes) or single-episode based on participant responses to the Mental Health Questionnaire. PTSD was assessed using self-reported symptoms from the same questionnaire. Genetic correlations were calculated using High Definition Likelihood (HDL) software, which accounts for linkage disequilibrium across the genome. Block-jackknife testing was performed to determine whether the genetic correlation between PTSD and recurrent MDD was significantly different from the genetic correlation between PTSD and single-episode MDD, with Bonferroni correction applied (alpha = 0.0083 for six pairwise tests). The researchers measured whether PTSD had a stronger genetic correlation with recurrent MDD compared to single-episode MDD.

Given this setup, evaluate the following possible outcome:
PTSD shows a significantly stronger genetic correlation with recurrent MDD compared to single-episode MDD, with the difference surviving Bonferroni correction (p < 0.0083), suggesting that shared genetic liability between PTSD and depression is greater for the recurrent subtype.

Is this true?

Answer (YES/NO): NO